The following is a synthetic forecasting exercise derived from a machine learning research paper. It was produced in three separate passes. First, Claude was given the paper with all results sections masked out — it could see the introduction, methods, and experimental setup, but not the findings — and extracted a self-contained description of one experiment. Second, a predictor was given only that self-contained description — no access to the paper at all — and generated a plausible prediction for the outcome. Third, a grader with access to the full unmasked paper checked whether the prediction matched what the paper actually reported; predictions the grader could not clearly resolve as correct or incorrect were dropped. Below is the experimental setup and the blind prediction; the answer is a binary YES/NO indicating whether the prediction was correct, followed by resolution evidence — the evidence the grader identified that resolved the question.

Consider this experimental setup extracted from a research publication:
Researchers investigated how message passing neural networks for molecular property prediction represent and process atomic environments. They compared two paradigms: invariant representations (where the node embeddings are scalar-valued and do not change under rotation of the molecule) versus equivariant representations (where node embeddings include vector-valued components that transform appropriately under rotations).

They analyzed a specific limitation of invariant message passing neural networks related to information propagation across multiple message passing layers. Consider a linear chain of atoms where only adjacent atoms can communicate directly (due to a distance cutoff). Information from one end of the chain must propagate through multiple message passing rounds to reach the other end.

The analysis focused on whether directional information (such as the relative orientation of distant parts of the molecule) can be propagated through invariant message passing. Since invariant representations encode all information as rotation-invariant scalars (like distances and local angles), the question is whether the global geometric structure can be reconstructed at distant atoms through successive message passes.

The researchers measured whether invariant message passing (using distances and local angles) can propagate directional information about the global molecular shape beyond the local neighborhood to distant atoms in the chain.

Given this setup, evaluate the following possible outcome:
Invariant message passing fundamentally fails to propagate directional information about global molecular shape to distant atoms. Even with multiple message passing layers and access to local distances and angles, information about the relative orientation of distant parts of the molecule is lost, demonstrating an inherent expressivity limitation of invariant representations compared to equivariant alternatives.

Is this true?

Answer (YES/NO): YES